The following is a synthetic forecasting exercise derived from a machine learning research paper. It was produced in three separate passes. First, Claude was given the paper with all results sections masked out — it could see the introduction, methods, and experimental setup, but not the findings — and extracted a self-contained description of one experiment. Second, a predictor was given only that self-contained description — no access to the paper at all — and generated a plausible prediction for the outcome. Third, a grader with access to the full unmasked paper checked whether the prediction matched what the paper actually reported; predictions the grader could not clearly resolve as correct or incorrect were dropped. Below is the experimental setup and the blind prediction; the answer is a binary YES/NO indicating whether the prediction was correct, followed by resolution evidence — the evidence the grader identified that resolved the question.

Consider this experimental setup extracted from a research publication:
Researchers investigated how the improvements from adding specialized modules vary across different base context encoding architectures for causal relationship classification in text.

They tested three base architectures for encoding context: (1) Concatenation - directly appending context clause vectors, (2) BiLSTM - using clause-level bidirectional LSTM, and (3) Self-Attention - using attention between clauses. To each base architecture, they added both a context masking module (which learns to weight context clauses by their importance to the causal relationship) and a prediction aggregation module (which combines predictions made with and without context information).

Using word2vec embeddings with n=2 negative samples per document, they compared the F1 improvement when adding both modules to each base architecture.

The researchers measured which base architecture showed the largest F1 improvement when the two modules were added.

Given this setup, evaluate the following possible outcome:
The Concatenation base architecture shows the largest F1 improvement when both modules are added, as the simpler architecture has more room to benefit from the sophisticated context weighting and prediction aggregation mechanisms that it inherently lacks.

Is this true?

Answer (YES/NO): NO